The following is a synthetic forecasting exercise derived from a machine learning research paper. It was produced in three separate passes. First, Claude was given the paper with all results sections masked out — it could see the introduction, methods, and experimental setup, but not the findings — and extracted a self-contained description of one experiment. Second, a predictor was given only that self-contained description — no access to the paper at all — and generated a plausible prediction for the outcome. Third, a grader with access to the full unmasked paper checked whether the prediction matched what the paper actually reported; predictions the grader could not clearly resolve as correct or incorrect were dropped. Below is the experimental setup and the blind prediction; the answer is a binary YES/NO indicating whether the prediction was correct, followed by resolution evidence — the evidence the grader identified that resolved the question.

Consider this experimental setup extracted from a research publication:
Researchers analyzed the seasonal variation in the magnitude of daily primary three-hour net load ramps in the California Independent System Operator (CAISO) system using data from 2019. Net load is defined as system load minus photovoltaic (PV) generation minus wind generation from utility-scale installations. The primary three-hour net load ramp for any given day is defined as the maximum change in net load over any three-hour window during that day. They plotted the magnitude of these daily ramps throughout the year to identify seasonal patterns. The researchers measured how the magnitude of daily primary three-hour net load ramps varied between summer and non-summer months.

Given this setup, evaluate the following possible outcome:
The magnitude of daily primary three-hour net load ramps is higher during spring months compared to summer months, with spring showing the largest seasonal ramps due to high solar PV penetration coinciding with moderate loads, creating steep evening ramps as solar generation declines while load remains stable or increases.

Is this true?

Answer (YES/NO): NO